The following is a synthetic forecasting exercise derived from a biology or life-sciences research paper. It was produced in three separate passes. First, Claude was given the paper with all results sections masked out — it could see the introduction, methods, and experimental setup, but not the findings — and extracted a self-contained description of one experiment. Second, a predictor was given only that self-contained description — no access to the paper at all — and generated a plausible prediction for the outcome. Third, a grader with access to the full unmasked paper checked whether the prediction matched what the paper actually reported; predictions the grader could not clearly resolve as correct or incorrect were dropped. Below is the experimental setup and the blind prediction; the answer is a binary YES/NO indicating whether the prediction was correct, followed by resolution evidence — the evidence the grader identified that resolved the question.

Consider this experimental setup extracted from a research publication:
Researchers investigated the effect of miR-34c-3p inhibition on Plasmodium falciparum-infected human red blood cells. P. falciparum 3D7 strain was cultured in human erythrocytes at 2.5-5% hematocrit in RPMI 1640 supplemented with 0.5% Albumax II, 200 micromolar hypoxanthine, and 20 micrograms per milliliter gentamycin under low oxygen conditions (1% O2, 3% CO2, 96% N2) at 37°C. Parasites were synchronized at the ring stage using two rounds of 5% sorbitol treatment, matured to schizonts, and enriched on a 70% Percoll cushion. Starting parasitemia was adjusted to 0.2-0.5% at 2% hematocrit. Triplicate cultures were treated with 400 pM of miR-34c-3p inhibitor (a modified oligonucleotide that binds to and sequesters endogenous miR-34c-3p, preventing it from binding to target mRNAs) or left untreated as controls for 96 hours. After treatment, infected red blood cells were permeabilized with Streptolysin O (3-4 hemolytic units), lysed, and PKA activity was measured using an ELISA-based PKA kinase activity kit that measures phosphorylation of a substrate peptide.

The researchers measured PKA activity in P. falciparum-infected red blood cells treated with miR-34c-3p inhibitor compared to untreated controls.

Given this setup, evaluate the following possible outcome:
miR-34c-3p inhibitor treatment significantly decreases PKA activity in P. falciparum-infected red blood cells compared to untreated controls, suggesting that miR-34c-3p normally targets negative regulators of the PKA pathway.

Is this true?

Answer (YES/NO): YES